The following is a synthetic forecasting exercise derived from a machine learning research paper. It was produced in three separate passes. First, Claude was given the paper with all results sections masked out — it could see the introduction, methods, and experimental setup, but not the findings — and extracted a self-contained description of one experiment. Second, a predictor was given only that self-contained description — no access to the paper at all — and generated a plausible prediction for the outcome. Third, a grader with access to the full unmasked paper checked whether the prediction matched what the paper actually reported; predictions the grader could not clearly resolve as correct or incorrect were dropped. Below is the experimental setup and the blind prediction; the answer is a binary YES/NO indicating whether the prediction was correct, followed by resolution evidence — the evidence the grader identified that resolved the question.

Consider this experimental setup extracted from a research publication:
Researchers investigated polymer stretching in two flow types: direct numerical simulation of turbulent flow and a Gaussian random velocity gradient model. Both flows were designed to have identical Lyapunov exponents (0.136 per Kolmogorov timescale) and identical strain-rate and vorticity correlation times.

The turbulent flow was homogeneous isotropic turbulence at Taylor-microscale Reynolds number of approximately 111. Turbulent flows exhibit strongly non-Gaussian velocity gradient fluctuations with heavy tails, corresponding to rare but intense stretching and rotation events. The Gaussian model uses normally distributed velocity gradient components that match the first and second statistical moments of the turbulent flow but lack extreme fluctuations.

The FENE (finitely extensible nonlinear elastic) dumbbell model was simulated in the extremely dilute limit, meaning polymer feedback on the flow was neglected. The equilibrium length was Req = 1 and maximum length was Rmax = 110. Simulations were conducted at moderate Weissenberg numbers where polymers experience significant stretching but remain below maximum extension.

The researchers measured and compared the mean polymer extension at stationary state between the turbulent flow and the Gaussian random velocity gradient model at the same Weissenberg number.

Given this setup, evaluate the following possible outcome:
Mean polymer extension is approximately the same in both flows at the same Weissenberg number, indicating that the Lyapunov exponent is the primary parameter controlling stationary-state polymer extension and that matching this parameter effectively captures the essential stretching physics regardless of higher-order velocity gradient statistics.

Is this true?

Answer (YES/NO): NO